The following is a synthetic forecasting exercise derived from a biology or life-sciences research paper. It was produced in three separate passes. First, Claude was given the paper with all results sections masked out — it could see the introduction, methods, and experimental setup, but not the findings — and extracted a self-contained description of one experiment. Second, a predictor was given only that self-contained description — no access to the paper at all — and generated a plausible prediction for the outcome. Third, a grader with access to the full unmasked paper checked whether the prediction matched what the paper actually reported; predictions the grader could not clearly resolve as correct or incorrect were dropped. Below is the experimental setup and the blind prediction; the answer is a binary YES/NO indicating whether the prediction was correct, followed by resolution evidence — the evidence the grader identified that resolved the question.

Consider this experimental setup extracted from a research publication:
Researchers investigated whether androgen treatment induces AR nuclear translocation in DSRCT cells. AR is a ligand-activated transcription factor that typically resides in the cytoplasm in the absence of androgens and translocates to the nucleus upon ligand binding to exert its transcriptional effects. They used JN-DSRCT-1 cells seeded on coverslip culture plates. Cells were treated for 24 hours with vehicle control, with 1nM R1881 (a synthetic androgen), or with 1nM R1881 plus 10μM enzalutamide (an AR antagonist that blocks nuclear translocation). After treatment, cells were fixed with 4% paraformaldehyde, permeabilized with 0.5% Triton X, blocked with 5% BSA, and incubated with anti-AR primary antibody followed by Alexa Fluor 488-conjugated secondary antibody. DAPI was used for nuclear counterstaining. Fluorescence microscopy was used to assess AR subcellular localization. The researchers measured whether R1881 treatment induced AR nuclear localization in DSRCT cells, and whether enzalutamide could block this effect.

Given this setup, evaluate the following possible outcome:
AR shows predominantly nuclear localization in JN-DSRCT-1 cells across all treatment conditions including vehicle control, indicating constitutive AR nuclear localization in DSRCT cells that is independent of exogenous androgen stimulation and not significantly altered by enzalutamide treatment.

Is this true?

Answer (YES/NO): NO